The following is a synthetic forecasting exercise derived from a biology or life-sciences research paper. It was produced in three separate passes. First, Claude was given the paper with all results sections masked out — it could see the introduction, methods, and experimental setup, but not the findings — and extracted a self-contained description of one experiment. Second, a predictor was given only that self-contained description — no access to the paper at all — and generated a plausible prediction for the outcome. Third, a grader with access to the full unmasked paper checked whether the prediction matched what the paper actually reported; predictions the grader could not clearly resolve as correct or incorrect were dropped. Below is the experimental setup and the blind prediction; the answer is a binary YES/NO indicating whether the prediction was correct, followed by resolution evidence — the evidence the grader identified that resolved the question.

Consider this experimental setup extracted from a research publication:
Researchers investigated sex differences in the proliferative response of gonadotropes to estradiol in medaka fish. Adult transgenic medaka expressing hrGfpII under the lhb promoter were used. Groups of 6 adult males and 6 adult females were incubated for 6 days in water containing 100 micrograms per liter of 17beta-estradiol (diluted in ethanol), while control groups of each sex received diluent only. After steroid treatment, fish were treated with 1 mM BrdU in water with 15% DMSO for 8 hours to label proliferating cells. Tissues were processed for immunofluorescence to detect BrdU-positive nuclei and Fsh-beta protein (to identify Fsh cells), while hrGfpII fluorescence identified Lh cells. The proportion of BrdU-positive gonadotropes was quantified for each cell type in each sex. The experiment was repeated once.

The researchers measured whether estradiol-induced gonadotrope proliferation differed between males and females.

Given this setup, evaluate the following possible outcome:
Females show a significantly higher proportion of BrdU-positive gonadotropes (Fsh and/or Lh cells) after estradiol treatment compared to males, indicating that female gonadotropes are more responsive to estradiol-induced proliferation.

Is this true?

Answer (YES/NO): NO